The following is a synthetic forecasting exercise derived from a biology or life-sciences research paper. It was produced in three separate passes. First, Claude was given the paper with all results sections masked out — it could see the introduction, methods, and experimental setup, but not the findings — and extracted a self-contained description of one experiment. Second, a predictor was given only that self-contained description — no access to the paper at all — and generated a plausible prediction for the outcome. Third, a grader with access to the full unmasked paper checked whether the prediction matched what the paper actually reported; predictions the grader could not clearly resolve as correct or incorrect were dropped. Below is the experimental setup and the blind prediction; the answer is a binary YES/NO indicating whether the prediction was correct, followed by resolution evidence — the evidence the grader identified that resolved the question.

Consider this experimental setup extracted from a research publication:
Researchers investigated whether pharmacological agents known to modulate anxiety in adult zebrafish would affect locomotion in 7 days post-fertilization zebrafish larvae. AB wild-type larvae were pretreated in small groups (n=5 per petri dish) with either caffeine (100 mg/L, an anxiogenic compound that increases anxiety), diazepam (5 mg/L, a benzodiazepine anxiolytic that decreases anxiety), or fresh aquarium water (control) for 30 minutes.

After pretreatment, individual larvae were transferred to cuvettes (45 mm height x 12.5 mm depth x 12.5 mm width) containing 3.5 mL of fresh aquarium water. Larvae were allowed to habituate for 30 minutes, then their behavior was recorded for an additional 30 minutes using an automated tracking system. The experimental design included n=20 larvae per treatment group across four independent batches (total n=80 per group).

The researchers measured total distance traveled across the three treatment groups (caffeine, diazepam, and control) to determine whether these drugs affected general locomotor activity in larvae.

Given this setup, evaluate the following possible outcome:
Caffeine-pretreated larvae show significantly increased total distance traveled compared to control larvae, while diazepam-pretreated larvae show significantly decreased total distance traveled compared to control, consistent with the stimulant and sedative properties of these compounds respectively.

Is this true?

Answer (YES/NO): NO